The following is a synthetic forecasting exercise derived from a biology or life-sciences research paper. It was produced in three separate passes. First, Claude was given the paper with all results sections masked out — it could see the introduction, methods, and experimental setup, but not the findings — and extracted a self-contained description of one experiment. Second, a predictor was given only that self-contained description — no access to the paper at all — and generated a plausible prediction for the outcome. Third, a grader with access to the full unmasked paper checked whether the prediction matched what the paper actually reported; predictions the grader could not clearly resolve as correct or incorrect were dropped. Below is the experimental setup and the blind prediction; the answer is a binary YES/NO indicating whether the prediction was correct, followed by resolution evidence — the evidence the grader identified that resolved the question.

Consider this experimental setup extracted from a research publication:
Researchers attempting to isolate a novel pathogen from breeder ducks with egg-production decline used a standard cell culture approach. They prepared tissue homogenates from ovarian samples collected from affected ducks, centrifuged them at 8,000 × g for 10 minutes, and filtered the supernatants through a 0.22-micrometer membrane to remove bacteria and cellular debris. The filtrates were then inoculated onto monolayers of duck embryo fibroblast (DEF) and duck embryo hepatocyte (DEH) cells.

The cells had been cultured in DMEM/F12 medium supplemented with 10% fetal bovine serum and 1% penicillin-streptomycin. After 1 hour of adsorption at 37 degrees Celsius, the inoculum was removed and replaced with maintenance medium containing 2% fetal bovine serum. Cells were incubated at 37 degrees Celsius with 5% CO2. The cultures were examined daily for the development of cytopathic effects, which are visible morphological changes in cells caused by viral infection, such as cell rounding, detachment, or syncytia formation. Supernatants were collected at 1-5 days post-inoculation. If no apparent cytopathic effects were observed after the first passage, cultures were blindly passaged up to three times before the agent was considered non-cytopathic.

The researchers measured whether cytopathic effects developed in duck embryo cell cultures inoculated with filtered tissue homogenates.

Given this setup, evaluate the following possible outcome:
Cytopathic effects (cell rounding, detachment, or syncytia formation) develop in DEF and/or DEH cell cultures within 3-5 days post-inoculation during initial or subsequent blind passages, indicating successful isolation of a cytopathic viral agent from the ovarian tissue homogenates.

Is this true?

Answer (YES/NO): YES